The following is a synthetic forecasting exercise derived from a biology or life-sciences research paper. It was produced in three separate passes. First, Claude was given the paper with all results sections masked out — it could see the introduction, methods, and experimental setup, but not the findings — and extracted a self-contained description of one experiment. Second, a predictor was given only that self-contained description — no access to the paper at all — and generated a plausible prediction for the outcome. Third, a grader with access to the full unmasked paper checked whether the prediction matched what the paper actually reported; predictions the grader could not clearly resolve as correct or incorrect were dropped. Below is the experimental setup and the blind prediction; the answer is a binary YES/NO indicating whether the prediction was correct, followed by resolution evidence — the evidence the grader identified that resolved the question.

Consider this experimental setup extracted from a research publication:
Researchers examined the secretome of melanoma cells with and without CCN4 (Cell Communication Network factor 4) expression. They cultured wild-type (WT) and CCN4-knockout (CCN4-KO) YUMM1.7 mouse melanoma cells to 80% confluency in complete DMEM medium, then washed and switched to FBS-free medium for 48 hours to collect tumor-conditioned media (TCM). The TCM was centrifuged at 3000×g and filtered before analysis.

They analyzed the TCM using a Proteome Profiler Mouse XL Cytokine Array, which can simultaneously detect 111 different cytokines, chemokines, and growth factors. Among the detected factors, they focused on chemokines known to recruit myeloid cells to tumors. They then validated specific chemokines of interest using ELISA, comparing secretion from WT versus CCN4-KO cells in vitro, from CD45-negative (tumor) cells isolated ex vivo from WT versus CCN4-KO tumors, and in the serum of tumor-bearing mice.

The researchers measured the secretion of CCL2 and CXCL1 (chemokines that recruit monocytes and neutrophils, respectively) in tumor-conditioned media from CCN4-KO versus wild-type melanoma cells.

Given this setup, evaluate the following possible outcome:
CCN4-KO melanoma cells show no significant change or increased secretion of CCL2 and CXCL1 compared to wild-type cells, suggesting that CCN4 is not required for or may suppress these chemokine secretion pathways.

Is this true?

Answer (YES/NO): NO